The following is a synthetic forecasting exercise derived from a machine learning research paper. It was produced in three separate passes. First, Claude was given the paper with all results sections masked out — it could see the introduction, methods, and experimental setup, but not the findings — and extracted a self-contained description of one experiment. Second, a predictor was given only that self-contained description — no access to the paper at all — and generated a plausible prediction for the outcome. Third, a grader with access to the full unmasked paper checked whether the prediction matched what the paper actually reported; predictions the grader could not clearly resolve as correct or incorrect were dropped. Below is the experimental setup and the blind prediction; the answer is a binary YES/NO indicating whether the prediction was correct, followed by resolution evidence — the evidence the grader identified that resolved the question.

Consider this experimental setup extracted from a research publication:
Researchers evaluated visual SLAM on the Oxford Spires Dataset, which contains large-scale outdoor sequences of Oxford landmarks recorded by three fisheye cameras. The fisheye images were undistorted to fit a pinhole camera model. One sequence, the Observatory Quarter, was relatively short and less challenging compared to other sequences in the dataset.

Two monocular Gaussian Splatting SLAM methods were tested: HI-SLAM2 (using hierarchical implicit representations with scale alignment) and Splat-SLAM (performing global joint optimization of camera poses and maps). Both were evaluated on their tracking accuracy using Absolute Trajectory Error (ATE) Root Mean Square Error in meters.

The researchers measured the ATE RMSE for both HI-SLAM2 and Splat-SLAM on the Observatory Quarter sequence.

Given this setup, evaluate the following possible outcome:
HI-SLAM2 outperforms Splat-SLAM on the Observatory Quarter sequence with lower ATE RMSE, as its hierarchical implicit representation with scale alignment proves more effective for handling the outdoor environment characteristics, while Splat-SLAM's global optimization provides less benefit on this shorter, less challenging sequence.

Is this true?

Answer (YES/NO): YES